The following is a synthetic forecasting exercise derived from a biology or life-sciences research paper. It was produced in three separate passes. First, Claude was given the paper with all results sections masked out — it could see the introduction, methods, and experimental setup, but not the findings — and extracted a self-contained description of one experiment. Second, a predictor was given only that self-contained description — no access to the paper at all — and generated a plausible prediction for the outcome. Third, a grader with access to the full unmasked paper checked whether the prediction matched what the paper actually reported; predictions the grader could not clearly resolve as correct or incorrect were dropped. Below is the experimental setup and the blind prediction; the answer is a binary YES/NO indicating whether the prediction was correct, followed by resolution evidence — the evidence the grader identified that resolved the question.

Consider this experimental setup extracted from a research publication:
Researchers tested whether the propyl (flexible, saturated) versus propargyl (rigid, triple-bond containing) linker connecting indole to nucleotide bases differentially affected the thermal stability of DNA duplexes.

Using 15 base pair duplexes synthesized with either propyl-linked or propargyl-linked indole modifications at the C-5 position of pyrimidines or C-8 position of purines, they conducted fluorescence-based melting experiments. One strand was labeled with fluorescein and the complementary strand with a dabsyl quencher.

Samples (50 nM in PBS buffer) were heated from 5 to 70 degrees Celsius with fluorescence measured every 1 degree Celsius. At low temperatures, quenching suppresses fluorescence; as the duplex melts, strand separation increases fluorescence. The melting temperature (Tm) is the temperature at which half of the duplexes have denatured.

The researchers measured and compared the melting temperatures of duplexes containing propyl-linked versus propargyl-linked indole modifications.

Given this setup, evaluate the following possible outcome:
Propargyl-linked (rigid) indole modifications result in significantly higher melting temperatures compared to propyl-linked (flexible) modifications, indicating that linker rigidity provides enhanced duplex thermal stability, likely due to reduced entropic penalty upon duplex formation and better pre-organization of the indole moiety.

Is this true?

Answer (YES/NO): NO